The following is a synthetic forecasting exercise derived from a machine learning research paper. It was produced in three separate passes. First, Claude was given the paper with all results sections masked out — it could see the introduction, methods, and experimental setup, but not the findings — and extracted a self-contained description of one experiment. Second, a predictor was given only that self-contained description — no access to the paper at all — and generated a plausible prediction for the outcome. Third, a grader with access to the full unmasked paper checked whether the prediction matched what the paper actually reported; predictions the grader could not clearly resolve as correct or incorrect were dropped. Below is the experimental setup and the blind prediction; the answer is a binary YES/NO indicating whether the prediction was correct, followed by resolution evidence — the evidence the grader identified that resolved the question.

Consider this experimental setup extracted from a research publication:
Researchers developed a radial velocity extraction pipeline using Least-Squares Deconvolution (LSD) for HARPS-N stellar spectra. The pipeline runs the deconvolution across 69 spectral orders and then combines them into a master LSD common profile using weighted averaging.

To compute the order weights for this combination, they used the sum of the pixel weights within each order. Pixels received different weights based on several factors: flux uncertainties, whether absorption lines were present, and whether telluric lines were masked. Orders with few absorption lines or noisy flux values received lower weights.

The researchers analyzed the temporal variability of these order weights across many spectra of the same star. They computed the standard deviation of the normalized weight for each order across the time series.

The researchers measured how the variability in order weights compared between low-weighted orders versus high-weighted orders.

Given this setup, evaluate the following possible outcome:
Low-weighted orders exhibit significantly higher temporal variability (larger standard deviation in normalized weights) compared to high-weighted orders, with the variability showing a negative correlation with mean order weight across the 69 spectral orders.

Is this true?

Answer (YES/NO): YES